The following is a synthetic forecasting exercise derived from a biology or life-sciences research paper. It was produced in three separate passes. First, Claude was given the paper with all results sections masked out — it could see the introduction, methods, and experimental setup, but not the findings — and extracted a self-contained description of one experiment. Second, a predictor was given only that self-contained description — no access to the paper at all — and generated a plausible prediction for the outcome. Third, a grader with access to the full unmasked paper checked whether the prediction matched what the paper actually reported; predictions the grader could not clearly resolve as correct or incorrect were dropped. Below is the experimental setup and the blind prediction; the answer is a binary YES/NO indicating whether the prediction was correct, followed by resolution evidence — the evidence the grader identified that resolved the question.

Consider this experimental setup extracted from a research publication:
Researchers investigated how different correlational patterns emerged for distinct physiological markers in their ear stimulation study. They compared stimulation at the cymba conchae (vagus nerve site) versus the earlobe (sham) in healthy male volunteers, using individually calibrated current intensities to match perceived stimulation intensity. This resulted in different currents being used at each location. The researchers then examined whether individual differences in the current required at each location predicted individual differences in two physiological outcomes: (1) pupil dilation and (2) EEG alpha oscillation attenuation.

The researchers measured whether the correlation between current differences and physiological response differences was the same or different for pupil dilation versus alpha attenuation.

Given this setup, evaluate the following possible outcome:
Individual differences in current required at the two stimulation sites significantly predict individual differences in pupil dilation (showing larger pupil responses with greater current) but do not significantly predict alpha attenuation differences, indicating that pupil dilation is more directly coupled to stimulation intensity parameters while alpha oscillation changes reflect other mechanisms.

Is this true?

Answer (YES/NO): NO